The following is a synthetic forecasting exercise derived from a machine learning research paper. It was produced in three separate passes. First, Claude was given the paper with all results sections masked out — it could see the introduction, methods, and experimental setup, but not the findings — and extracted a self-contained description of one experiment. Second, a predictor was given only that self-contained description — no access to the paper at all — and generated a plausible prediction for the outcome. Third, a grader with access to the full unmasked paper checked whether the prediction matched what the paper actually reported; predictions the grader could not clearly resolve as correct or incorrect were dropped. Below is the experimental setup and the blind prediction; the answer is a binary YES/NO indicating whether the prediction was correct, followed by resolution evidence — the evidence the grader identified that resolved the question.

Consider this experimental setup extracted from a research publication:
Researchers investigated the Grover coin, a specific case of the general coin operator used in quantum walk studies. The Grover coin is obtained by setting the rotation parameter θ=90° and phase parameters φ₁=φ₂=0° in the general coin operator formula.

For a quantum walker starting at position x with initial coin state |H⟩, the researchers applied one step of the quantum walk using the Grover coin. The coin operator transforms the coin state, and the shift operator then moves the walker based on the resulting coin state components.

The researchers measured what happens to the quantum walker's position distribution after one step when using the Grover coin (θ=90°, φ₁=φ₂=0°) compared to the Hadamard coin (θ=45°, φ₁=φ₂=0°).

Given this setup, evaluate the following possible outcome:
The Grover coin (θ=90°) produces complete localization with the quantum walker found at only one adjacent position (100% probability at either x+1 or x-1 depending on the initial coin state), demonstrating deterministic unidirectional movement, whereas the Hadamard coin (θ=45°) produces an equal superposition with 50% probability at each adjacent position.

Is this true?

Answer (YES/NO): YES